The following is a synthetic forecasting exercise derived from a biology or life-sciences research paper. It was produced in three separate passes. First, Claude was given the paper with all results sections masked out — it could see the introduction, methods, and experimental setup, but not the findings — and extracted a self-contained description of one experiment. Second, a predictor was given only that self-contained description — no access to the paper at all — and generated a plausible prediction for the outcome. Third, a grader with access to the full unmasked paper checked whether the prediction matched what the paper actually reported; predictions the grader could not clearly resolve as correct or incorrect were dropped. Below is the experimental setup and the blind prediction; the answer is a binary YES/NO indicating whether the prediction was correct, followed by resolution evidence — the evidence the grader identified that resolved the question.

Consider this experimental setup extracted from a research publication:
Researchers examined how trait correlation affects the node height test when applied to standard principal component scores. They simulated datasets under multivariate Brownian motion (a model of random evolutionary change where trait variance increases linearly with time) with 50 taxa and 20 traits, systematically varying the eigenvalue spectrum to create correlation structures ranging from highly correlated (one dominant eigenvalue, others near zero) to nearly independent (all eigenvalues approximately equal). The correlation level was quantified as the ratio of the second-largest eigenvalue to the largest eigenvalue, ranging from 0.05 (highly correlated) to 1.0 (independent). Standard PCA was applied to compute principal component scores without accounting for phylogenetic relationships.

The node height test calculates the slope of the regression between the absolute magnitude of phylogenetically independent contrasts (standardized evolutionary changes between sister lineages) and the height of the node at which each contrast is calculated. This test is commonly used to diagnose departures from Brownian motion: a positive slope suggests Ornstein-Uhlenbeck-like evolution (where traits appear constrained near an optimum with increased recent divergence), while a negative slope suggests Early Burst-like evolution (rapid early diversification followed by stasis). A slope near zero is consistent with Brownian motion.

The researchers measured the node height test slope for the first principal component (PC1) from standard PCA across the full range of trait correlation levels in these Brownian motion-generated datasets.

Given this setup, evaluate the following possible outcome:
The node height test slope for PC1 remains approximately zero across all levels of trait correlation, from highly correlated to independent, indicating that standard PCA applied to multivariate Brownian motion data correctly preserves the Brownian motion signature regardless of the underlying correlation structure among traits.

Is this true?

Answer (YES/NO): NO